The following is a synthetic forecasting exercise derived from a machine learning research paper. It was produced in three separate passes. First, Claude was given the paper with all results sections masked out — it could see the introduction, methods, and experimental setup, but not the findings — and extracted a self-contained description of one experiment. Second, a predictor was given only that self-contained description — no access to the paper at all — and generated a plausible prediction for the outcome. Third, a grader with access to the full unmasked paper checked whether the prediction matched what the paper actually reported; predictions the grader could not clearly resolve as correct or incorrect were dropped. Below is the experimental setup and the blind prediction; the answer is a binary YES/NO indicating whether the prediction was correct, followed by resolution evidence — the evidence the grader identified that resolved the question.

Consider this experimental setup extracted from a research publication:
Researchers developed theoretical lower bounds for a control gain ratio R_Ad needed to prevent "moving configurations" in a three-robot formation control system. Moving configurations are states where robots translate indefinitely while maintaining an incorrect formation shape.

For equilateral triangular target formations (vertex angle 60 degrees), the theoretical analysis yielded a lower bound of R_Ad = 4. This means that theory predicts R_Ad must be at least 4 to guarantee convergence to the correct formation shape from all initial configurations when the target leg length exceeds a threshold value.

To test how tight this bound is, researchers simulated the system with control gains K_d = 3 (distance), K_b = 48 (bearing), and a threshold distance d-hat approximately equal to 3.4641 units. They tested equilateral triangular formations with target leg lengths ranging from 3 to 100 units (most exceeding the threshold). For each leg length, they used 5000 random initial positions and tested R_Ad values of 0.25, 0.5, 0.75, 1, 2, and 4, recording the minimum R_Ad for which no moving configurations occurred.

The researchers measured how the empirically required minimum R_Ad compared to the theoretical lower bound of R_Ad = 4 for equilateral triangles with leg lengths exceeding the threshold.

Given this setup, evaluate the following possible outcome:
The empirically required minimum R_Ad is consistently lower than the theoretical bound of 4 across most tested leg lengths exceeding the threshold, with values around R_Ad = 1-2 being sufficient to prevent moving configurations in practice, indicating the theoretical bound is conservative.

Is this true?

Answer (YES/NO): YES